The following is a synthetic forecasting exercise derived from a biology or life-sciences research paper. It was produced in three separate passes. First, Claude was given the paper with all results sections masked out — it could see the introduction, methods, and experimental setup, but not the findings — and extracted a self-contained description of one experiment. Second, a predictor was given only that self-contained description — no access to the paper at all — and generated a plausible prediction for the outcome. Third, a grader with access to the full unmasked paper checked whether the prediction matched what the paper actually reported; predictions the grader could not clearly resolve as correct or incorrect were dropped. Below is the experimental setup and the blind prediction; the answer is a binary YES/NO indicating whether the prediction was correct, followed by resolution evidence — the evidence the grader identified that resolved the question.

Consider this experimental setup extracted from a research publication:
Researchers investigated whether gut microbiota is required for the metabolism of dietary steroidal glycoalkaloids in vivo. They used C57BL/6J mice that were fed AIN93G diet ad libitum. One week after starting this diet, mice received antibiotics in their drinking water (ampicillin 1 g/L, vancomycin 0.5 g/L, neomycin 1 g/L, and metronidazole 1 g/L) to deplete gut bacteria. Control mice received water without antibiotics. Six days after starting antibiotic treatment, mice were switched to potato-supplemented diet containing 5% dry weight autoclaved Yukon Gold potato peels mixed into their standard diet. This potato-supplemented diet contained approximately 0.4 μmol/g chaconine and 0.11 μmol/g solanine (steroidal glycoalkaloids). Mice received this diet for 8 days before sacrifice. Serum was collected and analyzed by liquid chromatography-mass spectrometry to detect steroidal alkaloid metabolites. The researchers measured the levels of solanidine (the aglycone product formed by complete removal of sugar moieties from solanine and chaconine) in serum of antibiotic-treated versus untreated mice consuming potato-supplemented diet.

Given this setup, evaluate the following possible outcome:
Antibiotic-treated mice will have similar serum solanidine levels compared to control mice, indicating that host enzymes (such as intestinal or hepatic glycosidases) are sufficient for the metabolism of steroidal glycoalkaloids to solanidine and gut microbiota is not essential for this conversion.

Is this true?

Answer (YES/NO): NO